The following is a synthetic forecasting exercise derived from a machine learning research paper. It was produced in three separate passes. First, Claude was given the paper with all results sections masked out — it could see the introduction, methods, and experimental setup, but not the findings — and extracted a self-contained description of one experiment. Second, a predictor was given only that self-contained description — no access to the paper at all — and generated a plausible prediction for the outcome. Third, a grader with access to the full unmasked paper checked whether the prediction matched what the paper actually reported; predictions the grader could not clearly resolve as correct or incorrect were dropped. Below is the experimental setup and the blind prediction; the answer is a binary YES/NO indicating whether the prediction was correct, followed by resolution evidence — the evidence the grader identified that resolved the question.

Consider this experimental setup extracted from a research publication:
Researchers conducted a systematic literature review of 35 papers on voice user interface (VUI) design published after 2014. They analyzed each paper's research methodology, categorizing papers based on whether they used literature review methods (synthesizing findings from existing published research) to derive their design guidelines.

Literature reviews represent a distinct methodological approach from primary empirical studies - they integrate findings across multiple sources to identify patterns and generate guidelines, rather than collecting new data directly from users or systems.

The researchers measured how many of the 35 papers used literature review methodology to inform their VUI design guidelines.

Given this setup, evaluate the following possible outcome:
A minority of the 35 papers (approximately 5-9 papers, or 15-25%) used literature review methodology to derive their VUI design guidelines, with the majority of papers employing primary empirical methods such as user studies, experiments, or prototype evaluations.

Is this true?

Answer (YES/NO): NO